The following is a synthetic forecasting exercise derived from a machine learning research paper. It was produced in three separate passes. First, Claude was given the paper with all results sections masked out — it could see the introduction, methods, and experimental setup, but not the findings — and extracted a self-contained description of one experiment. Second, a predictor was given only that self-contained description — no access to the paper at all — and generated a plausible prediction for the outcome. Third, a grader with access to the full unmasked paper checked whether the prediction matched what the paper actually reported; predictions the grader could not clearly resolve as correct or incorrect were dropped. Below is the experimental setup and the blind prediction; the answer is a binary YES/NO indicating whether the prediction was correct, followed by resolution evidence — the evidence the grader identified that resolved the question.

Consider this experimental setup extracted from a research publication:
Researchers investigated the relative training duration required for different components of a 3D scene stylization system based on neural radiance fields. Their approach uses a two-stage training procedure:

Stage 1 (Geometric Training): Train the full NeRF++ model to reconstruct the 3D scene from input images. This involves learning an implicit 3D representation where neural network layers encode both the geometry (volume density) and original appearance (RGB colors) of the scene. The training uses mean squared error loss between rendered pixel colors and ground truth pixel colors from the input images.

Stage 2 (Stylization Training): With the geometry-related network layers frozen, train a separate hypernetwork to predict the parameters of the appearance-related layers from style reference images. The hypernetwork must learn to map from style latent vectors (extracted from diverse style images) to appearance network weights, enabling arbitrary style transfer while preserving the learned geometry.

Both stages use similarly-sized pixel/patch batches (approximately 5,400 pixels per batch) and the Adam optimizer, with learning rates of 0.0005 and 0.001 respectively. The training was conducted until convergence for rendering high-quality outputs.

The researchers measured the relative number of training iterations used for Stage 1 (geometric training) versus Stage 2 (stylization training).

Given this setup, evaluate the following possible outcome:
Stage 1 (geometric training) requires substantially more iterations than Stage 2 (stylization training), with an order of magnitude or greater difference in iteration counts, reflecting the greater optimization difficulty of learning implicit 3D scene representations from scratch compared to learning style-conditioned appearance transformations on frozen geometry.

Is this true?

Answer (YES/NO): NO